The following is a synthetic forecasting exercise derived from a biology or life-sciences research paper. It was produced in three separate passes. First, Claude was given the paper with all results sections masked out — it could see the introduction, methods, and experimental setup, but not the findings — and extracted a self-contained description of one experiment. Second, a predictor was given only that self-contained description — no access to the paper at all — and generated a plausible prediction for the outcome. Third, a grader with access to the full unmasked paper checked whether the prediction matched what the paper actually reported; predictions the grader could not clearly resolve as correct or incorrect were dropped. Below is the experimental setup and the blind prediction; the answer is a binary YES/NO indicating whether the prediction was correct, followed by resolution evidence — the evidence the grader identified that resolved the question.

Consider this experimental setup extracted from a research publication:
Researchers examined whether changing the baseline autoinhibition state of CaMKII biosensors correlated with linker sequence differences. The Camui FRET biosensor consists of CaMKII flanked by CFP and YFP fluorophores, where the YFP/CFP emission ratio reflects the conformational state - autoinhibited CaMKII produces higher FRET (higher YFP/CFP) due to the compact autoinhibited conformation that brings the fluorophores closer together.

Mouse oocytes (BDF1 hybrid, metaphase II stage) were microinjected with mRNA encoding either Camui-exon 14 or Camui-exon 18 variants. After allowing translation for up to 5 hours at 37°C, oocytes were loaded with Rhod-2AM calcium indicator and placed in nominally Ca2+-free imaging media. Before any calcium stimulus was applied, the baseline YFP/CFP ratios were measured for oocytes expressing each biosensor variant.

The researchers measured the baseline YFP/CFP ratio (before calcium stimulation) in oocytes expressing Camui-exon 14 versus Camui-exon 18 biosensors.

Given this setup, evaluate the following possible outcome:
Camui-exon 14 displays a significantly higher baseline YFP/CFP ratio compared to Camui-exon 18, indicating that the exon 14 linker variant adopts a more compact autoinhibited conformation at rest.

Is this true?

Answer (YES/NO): NO